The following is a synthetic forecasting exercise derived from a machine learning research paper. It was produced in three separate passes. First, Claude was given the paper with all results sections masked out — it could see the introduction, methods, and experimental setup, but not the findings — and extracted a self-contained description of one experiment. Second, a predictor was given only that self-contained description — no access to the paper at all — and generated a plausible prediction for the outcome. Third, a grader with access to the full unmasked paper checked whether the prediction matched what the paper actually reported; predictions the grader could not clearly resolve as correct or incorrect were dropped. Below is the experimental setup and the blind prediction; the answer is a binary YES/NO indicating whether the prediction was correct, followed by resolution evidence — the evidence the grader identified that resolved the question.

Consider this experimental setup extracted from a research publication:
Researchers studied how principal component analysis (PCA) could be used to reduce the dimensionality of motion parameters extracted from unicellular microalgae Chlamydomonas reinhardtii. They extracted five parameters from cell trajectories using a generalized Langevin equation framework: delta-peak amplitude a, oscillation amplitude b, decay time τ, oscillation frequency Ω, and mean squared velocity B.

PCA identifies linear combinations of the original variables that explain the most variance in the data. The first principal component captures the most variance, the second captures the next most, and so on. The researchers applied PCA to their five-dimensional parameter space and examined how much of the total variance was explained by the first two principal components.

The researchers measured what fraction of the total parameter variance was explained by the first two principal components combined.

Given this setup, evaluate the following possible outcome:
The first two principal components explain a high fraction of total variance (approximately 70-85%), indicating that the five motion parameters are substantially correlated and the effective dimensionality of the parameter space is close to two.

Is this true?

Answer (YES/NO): YES